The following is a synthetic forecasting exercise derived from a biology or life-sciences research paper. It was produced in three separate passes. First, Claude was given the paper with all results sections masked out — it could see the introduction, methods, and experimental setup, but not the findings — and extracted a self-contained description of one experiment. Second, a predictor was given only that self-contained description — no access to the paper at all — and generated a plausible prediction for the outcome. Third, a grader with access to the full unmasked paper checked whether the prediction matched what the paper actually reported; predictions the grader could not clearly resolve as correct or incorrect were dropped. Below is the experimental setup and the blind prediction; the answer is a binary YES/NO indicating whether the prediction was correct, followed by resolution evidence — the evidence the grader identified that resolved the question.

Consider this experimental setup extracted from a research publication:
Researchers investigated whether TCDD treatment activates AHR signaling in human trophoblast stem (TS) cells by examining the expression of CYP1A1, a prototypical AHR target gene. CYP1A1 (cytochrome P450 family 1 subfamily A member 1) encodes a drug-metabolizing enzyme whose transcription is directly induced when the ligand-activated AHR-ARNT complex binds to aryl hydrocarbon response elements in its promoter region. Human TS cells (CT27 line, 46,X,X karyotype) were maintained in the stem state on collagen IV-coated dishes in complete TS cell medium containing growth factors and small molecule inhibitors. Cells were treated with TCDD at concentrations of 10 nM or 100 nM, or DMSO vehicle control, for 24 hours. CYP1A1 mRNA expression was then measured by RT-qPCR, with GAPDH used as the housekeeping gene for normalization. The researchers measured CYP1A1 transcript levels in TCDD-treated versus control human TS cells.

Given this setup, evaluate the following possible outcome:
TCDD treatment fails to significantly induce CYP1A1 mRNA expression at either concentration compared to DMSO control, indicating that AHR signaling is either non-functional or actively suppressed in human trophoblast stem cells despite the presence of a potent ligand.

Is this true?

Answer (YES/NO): NO